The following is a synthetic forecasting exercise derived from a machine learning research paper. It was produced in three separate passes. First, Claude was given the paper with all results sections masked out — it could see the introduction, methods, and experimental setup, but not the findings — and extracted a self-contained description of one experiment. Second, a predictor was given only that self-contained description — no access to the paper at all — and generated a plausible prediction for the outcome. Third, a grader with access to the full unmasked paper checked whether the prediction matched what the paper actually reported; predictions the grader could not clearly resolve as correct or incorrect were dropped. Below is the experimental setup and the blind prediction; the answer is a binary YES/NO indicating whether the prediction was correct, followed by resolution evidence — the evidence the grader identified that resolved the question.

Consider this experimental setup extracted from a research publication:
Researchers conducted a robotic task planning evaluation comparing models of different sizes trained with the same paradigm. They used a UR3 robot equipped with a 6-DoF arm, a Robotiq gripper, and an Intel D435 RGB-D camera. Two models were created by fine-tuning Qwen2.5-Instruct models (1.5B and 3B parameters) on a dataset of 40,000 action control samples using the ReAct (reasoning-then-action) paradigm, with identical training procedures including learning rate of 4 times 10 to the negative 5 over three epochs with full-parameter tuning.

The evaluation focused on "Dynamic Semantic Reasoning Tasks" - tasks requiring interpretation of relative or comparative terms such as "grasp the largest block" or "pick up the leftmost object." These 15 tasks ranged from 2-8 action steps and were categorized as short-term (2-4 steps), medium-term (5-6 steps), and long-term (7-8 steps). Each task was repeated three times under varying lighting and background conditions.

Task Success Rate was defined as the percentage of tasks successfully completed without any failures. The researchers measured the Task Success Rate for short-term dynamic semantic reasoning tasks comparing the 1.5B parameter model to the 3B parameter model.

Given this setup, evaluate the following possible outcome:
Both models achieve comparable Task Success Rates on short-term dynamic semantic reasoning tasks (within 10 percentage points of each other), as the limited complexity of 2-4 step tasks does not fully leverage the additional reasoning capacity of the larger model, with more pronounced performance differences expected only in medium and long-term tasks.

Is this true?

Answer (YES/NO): YES